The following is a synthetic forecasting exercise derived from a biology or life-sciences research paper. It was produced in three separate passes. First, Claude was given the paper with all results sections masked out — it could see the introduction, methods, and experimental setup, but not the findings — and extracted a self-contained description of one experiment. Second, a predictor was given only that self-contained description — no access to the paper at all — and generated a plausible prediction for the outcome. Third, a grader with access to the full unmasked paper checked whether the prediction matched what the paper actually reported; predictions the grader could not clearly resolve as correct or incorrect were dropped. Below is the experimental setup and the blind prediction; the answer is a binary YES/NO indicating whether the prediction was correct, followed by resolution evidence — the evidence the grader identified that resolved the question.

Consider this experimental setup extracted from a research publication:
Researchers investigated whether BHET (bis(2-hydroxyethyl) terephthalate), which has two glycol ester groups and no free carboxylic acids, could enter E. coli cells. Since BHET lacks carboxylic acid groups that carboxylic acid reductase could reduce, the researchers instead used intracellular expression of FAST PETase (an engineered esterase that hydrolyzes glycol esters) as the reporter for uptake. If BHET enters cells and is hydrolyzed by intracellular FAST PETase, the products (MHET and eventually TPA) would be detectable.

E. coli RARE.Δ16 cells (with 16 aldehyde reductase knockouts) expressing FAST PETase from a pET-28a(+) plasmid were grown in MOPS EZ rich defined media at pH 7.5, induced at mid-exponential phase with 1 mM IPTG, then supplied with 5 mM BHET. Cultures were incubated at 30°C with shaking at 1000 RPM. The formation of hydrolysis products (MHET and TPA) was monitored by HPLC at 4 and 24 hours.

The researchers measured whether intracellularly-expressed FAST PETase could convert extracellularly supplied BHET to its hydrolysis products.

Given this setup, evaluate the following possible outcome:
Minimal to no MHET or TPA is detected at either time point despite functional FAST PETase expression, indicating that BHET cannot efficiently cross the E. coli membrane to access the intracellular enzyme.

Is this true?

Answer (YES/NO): NO